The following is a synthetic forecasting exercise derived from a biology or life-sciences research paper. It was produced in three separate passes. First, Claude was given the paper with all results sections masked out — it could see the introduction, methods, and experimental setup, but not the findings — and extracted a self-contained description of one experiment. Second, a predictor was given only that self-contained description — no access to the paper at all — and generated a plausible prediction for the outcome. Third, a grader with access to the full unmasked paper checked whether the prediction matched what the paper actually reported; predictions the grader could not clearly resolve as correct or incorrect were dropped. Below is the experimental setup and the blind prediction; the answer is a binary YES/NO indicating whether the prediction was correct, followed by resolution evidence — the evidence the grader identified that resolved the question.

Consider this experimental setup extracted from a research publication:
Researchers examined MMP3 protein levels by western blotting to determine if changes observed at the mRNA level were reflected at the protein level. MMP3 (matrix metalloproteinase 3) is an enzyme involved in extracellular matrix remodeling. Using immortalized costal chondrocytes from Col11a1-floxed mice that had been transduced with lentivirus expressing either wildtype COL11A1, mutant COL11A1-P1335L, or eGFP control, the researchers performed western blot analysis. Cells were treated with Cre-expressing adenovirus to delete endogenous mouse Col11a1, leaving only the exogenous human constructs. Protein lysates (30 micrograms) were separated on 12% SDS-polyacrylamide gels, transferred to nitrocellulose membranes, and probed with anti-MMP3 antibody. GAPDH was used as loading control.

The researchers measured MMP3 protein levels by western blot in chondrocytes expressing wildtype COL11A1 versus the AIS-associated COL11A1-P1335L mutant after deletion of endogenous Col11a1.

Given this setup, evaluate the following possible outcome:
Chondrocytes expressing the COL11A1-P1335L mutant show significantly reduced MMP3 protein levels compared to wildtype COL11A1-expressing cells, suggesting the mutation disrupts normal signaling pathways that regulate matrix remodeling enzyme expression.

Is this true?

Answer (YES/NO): NO